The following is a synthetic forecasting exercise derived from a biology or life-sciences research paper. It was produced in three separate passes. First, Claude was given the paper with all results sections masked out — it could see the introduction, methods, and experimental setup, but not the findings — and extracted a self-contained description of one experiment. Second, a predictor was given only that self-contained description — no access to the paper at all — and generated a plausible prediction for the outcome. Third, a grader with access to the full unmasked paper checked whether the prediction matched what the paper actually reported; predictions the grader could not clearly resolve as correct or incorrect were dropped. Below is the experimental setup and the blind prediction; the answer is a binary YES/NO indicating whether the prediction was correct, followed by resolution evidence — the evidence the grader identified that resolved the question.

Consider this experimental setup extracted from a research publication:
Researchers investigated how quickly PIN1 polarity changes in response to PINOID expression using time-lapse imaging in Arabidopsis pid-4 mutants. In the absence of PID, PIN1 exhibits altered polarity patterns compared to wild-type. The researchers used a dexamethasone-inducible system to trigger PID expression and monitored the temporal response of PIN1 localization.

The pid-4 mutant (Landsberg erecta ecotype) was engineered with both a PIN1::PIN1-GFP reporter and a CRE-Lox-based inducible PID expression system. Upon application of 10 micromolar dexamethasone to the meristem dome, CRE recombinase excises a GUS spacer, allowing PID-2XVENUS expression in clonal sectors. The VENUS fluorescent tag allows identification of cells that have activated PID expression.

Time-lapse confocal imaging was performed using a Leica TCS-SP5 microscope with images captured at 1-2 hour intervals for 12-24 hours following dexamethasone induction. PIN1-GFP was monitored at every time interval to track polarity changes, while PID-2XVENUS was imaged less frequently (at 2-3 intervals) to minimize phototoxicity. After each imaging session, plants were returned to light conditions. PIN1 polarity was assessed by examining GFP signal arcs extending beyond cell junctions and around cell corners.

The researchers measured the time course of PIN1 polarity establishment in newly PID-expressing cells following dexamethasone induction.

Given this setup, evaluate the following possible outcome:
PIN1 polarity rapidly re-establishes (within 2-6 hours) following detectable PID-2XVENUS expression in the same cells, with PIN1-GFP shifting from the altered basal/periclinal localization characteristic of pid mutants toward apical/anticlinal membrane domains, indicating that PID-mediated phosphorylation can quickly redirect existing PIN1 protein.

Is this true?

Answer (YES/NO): NO